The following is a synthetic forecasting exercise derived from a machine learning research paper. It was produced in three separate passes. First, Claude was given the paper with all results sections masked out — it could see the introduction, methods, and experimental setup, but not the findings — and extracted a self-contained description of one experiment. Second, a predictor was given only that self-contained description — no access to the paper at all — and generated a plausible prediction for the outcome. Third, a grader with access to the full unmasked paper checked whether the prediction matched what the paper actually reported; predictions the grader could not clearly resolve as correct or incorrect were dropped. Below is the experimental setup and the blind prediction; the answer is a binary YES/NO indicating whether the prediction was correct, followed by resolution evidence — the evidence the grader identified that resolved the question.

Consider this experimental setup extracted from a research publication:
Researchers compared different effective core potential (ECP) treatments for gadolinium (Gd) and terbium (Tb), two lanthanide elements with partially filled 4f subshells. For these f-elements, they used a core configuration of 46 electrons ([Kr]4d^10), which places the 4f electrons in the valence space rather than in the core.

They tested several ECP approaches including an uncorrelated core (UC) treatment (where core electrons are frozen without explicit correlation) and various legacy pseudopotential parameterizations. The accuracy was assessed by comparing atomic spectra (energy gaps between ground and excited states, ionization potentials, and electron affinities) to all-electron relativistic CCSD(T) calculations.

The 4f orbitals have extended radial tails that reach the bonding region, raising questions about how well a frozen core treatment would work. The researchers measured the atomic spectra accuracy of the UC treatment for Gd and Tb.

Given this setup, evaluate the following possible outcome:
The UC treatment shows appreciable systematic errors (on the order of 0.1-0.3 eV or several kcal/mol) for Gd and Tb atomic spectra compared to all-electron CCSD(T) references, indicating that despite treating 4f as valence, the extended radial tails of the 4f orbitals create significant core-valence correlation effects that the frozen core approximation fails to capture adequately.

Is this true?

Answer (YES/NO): NO